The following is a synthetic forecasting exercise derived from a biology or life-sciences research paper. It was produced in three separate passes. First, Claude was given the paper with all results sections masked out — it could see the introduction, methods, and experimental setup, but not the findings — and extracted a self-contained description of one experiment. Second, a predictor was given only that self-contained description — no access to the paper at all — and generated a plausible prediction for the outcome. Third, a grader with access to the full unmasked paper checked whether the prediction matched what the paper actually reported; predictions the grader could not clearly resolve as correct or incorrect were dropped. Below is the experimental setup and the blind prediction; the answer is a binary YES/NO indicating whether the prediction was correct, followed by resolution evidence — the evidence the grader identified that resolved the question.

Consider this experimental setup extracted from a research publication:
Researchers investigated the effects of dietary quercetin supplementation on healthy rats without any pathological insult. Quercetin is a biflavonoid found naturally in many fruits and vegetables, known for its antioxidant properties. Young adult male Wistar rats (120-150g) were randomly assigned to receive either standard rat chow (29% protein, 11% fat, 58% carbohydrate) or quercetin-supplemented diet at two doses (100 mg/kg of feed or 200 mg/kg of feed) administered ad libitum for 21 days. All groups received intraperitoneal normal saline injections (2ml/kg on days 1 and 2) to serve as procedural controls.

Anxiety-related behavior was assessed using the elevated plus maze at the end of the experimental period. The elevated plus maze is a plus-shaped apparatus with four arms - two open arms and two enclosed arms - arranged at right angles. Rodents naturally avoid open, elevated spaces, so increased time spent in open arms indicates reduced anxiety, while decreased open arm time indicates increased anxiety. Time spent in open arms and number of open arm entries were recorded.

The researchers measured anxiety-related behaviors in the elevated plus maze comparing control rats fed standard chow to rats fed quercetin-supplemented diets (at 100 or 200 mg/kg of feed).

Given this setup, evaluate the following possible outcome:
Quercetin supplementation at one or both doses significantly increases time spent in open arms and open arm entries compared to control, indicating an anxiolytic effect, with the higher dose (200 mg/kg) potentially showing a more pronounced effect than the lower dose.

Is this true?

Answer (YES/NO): YES